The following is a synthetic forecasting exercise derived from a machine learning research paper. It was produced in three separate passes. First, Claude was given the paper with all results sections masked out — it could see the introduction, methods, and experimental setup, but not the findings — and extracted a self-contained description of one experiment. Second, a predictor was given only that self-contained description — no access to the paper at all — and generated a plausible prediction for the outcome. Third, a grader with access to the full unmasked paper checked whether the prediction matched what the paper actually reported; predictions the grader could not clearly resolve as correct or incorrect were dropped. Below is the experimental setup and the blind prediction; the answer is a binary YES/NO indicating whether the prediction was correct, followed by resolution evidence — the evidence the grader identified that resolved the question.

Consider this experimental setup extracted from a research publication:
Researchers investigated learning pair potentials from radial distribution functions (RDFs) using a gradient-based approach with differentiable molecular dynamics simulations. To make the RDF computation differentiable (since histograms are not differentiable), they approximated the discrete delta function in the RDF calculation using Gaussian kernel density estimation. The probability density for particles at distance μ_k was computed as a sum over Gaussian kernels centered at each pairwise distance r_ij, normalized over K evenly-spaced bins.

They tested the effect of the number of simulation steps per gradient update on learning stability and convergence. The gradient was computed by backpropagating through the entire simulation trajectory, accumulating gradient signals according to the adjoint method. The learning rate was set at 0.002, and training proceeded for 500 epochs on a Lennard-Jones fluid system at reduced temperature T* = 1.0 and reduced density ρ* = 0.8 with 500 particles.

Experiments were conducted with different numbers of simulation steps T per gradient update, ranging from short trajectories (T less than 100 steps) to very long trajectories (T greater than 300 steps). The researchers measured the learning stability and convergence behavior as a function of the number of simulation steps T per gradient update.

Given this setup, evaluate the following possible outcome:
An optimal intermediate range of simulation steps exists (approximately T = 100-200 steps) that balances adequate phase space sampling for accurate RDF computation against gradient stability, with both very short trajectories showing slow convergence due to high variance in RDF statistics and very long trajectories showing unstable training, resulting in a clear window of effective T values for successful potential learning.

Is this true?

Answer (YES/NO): NO